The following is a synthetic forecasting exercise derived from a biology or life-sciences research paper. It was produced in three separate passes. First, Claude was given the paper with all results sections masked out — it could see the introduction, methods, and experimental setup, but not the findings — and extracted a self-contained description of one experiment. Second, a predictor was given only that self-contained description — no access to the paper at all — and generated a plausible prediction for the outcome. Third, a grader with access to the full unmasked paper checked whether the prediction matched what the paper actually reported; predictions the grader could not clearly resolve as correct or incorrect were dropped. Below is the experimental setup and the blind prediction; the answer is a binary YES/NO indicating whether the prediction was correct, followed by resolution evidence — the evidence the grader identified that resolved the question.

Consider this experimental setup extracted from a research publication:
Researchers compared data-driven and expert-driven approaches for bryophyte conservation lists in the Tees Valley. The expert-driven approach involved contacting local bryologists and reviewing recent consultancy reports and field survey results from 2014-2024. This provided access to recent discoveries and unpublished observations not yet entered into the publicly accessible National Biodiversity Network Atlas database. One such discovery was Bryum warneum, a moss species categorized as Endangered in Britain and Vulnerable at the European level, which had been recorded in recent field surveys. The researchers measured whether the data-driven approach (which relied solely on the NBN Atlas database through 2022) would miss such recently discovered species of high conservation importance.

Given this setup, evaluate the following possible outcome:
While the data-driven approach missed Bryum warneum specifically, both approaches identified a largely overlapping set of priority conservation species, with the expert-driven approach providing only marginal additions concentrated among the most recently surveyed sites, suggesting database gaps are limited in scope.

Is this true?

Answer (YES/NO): NO